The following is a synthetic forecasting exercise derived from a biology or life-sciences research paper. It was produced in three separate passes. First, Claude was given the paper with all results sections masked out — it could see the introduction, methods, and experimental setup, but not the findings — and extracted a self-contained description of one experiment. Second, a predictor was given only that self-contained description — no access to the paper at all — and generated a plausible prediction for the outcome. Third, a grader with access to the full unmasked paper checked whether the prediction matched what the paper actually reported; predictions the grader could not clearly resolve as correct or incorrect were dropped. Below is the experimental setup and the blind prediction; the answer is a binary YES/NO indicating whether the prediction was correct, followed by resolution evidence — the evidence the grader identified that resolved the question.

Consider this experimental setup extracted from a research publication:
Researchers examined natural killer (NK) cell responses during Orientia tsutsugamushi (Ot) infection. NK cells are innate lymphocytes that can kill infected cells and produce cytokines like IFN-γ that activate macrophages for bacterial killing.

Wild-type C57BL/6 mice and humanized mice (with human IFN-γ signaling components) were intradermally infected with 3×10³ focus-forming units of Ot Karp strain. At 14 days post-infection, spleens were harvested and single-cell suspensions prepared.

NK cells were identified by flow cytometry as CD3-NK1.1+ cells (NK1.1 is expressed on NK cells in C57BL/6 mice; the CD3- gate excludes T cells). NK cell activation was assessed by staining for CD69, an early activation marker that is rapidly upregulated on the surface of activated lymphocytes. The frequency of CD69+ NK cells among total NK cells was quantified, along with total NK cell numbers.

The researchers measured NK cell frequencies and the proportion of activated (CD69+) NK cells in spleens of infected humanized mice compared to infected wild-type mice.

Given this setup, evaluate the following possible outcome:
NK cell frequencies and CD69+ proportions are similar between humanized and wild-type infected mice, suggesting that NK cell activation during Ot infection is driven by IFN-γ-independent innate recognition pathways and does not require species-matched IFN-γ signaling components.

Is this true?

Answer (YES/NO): NO